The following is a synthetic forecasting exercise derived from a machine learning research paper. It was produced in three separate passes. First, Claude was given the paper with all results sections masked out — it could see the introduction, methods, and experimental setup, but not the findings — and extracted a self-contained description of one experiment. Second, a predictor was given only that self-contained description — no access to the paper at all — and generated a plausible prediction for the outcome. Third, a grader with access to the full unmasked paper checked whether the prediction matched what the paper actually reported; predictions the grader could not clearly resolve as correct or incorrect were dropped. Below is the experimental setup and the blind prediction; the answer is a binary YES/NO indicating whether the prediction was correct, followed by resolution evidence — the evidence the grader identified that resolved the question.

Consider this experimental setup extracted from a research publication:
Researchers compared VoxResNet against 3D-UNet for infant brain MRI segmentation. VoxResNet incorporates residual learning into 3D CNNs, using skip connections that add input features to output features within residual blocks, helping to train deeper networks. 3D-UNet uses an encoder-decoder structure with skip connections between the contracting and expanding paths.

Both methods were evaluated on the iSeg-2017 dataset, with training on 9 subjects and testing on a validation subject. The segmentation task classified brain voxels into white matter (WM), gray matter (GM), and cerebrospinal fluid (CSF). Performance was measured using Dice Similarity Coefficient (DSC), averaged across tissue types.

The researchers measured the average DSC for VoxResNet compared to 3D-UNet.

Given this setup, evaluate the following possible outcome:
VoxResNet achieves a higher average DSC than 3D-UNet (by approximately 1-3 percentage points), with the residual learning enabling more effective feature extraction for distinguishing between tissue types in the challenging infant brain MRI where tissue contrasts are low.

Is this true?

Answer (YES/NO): NO